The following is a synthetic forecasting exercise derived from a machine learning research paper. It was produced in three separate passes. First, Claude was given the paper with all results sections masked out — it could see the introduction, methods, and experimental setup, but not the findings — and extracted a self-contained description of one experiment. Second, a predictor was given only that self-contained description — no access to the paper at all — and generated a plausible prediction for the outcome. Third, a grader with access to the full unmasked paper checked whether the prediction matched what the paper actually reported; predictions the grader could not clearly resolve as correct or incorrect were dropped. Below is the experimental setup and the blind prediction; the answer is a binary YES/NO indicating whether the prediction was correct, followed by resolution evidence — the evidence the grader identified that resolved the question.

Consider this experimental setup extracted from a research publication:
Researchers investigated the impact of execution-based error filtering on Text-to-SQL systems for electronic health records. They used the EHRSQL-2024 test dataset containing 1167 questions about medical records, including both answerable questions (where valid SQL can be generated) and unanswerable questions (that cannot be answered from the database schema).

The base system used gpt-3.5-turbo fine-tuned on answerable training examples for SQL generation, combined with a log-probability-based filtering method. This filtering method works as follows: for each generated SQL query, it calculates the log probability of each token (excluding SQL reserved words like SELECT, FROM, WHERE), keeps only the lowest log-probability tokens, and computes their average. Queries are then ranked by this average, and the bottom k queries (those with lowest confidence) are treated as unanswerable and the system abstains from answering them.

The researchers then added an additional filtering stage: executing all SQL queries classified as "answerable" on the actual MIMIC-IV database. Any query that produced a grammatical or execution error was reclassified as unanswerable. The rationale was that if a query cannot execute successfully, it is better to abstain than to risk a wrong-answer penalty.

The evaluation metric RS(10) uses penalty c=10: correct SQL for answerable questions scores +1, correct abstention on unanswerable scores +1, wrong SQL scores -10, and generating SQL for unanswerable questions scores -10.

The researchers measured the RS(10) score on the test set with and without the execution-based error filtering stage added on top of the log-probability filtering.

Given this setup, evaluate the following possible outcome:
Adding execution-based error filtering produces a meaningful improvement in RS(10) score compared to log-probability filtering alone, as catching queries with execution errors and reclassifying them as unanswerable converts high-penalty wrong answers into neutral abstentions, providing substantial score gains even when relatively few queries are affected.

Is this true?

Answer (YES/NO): YES